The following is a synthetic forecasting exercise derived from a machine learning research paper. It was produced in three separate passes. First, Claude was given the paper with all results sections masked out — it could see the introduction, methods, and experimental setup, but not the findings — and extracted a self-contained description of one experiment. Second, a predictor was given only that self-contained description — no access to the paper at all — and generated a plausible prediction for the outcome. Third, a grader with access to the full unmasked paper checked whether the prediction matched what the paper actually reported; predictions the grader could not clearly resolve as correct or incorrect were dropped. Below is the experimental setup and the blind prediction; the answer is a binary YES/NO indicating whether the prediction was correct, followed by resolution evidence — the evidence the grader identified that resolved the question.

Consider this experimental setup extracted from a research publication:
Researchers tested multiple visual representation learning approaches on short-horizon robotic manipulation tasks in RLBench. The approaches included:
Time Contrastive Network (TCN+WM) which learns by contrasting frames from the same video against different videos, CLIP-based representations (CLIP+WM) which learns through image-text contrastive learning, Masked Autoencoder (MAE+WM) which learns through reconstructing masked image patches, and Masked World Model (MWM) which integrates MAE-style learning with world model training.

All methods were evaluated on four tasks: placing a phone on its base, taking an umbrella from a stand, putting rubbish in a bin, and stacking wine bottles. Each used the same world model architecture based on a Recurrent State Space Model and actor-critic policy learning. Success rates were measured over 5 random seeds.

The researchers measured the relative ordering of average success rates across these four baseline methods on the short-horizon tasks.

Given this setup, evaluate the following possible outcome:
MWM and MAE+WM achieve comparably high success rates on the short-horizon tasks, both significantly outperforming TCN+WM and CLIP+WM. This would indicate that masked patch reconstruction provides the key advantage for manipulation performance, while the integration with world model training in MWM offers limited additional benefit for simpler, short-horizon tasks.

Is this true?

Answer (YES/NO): NO